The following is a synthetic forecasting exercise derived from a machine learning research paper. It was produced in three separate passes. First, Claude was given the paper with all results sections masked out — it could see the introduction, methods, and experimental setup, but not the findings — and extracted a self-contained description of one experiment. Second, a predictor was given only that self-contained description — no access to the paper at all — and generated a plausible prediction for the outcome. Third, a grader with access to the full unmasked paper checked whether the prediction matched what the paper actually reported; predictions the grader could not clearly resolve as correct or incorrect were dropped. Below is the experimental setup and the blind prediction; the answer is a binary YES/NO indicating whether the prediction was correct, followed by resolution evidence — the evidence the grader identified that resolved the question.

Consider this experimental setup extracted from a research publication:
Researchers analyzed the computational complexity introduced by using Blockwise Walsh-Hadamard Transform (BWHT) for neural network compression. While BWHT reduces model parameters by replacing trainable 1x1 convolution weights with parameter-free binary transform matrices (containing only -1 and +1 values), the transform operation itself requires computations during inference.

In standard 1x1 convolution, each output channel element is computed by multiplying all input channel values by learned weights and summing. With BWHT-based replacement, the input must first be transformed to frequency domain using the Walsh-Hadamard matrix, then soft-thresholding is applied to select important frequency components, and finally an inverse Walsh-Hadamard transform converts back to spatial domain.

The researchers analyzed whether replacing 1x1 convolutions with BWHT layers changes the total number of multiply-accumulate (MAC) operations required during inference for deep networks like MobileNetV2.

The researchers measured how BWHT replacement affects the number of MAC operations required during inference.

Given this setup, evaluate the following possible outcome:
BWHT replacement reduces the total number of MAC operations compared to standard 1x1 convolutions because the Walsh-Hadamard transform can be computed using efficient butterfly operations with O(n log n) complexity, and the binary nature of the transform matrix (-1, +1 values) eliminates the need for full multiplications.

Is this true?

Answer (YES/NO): NO